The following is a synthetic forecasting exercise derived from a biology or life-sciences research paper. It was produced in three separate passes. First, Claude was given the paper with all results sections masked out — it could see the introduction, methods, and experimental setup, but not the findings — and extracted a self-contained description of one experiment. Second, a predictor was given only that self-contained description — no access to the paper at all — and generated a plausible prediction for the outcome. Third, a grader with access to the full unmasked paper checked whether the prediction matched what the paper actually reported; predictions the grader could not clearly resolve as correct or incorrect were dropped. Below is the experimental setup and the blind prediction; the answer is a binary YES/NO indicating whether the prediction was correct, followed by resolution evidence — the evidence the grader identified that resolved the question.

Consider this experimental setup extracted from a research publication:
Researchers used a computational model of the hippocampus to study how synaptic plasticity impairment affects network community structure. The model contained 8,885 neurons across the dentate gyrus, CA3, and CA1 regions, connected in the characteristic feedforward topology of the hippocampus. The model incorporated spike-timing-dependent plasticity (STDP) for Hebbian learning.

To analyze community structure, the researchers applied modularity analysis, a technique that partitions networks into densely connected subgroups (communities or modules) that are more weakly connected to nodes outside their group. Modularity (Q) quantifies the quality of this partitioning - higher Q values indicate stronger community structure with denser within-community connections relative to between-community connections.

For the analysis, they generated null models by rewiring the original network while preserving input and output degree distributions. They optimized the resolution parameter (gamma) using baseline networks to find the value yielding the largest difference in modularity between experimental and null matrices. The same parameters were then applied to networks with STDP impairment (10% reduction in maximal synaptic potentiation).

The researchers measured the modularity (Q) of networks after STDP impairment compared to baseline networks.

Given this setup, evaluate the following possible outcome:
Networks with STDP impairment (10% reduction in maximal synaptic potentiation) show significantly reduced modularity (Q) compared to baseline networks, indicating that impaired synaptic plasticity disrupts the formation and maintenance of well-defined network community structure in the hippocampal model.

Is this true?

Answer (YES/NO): YES